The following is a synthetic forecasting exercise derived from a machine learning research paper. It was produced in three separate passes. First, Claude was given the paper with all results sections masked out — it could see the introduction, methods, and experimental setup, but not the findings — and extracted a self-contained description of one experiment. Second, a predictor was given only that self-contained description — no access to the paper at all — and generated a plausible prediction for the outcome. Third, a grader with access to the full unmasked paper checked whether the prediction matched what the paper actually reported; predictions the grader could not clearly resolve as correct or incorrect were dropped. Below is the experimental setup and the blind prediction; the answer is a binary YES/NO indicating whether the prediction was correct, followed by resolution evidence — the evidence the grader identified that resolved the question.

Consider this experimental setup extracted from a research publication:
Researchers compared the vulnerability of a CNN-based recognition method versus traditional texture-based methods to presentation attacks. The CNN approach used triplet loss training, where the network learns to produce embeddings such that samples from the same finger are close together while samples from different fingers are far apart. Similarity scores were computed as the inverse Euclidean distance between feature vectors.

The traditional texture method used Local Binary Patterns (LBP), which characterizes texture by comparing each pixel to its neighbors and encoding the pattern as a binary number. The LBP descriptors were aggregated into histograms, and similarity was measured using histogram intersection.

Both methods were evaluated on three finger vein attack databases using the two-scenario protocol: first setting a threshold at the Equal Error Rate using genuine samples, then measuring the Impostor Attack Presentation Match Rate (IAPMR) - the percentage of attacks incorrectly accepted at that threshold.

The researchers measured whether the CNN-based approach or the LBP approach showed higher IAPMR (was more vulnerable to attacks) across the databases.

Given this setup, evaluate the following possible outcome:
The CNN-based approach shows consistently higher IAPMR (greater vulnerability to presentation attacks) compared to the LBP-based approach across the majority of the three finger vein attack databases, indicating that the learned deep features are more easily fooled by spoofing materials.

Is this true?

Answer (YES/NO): NO